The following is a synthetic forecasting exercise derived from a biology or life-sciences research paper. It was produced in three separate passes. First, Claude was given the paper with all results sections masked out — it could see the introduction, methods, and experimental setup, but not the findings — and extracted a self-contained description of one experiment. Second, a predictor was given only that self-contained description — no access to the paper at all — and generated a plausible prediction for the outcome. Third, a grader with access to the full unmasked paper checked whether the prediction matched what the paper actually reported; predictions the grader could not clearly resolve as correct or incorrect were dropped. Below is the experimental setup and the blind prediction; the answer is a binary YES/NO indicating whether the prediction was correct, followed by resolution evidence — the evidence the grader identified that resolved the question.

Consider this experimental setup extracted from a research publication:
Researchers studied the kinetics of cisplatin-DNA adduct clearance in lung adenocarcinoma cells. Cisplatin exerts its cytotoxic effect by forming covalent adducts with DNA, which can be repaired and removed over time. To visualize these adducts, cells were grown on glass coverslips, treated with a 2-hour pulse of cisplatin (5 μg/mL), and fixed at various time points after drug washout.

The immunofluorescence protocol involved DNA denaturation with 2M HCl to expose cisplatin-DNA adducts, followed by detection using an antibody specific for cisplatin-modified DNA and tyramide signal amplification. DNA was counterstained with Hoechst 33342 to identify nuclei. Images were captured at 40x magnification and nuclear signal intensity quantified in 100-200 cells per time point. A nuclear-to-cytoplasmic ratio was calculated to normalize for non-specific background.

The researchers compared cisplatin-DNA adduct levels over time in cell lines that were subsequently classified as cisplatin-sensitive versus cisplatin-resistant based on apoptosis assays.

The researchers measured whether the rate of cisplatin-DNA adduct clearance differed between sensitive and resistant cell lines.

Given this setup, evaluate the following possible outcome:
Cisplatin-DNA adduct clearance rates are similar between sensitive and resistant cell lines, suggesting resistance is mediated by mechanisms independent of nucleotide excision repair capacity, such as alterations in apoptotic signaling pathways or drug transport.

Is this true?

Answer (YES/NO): YES